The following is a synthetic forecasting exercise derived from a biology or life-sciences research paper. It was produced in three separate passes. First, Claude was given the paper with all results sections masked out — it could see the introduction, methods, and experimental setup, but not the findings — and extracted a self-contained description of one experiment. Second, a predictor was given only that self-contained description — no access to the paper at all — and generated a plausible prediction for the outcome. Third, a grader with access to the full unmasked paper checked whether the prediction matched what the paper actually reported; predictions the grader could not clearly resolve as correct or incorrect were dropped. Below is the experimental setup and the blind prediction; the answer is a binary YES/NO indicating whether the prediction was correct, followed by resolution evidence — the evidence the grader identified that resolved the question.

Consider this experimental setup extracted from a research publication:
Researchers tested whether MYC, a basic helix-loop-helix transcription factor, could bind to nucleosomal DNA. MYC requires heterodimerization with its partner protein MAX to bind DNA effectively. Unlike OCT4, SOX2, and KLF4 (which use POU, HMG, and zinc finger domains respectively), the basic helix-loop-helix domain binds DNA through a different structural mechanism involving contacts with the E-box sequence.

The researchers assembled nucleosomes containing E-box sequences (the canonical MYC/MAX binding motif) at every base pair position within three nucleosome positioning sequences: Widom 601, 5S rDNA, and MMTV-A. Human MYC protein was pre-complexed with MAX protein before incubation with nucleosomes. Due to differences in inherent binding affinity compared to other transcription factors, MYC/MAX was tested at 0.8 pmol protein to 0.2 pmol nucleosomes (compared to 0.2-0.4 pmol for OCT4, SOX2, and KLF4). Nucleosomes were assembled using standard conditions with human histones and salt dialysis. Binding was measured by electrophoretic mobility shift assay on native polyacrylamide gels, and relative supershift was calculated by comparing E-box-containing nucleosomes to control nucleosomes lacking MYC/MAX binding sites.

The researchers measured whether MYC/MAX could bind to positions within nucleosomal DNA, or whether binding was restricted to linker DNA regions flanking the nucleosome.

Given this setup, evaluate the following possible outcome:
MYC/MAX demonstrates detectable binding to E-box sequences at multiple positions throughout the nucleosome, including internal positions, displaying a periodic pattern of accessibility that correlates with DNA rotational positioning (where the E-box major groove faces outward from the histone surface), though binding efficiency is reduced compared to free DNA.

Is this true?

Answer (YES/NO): NO